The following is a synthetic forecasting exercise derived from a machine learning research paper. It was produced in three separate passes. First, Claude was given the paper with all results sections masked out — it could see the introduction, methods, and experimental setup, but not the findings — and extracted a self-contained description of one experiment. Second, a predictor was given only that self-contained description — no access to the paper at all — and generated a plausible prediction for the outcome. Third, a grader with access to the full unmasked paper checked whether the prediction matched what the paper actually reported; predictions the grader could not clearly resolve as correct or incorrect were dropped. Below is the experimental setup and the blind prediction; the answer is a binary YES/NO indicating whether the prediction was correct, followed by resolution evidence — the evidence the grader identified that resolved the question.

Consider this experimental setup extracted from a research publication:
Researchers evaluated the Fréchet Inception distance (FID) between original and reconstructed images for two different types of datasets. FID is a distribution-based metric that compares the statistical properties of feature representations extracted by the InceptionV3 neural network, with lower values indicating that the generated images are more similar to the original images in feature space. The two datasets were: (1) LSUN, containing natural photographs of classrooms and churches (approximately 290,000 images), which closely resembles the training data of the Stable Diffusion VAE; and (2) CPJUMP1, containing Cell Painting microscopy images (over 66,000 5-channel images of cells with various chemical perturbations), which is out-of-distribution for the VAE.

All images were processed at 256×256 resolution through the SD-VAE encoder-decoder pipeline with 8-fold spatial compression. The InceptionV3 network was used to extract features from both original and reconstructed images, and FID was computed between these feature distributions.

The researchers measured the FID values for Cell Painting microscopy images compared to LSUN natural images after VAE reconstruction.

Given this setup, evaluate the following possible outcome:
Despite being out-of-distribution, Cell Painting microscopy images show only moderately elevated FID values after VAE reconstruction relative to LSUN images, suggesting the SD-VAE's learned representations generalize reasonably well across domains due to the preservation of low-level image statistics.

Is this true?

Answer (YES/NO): NO